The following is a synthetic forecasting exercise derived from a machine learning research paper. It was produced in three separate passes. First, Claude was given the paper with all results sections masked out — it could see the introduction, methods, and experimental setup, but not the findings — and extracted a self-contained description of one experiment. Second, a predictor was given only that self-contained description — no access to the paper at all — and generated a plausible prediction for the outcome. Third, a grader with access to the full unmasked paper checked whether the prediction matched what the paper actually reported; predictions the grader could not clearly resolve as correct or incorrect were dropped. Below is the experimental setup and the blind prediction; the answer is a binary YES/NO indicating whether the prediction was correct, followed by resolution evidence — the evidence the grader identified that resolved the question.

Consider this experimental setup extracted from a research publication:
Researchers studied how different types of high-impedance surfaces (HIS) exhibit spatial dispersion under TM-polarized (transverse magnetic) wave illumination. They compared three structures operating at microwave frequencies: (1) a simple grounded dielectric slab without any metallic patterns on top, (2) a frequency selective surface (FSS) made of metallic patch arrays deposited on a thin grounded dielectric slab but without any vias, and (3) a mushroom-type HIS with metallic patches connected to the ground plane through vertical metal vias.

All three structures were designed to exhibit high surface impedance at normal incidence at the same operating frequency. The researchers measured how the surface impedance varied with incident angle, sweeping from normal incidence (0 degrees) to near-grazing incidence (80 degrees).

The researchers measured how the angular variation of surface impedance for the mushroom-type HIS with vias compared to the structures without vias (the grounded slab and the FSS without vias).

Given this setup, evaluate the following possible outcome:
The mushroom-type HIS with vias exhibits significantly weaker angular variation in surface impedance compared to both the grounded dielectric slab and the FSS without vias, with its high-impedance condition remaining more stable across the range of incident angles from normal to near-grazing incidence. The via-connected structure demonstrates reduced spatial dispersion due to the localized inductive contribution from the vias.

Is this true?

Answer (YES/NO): YES